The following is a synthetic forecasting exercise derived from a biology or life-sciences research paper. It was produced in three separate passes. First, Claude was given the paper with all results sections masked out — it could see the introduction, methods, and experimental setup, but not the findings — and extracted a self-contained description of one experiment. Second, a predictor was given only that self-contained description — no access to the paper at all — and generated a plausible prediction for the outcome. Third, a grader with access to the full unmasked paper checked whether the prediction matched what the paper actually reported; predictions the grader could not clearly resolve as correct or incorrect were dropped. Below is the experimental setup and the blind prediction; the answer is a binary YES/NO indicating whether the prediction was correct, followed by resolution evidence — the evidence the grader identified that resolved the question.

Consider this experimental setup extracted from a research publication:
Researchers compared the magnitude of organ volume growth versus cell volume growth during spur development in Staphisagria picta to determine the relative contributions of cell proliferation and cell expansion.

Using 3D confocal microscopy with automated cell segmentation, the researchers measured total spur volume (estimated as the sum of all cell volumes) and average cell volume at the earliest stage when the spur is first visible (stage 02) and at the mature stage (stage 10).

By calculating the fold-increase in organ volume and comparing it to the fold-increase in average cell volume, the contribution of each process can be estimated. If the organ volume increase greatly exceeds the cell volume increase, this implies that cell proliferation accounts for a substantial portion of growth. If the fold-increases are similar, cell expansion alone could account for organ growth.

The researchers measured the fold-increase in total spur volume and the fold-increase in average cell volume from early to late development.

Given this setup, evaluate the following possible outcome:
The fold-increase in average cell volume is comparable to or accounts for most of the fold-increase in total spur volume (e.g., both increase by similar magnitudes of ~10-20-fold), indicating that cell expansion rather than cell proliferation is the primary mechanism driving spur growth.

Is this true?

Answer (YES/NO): NO